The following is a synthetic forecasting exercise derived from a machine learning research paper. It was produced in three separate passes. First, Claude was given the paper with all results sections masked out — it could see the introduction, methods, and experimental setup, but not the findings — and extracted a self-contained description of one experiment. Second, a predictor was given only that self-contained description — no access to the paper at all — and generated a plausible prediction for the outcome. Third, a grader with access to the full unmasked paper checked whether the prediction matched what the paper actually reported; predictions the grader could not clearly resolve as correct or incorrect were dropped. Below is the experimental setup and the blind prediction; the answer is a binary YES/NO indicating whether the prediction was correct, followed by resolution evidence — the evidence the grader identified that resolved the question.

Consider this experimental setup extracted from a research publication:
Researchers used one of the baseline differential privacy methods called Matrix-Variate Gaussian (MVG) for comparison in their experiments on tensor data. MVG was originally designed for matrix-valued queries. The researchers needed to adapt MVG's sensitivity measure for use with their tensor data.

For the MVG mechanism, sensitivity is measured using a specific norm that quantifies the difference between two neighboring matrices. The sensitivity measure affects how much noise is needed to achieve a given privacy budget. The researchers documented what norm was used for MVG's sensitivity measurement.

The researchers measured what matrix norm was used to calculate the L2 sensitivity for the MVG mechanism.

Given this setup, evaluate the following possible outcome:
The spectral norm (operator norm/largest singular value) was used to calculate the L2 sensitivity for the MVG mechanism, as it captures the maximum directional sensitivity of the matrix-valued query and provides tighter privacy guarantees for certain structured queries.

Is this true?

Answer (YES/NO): NO